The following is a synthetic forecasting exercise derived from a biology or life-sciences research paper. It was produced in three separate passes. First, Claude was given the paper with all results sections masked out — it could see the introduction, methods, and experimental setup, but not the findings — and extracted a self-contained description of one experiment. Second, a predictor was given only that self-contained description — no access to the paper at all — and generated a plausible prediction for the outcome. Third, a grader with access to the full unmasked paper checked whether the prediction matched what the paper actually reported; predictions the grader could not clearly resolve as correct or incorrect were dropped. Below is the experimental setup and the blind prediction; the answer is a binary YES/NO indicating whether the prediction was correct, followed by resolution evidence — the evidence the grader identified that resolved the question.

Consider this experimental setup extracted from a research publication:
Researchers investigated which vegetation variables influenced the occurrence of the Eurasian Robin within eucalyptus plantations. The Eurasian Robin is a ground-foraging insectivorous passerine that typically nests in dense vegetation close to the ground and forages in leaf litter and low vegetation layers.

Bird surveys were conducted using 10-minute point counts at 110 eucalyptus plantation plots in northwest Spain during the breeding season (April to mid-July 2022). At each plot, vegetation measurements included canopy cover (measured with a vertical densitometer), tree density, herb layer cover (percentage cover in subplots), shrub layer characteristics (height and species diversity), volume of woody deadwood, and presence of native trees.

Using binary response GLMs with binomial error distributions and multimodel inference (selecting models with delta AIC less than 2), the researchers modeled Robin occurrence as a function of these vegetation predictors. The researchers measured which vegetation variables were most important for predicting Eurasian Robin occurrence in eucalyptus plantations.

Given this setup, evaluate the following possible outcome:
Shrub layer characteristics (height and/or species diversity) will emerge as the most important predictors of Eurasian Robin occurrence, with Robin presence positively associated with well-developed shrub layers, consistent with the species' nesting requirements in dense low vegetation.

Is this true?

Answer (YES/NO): NO